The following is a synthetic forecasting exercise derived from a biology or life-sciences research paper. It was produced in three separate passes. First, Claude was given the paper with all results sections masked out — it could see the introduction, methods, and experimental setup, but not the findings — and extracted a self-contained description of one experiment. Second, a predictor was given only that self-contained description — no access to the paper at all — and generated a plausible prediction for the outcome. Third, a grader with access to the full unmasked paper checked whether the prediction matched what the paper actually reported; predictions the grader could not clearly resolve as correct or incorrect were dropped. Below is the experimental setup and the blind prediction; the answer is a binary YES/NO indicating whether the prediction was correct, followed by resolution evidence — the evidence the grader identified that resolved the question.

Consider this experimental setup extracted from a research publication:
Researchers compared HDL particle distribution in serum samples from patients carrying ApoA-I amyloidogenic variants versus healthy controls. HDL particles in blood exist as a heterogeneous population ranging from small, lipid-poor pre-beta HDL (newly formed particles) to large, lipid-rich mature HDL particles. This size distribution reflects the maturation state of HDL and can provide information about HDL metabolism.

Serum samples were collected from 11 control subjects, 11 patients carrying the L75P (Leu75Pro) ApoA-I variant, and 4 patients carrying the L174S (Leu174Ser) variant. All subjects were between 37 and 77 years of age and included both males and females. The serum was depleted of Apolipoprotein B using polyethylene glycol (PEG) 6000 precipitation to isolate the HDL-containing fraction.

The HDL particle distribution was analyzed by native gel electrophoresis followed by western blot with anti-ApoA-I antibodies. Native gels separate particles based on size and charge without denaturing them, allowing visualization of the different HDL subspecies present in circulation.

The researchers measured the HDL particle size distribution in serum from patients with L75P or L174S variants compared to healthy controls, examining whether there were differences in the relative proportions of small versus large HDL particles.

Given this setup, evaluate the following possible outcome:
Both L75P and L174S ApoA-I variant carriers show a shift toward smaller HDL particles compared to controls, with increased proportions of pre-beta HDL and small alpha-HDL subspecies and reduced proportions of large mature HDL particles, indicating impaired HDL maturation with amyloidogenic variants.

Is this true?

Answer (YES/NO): YES